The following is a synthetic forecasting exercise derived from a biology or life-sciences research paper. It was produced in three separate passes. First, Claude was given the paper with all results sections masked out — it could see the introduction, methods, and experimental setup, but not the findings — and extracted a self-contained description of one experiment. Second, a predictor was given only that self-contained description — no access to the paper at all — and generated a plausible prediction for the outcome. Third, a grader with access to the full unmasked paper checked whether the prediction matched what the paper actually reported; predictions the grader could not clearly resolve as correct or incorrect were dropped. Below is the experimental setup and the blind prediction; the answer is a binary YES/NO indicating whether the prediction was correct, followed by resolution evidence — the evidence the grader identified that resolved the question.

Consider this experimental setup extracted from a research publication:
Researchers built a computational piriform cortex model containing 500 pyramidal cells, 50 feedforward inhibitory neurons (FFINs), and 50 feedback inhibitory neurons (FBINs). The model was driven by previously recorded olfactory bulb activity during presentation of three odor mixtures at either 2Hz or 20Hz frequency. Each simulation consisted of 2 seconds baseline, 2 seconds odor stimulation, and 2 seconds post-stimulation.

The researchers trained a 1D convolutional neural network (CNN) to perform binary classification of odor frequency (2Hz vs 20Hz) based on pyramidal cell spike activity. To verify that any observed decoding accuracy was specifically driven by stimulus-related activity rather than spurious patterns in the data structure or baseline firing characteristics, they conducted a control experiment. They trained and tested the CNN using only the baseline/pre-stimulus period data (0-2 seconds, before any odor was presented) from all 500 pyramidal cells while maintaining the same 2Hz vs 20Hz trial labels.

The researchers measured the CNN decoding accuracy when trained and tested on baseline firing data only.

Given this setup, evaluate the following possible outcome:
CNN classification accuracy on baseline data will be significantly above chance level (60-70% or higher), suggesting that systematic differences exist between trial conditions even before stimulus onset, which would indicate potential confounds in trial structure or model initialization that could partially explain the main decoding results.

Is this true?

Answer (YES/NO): NO